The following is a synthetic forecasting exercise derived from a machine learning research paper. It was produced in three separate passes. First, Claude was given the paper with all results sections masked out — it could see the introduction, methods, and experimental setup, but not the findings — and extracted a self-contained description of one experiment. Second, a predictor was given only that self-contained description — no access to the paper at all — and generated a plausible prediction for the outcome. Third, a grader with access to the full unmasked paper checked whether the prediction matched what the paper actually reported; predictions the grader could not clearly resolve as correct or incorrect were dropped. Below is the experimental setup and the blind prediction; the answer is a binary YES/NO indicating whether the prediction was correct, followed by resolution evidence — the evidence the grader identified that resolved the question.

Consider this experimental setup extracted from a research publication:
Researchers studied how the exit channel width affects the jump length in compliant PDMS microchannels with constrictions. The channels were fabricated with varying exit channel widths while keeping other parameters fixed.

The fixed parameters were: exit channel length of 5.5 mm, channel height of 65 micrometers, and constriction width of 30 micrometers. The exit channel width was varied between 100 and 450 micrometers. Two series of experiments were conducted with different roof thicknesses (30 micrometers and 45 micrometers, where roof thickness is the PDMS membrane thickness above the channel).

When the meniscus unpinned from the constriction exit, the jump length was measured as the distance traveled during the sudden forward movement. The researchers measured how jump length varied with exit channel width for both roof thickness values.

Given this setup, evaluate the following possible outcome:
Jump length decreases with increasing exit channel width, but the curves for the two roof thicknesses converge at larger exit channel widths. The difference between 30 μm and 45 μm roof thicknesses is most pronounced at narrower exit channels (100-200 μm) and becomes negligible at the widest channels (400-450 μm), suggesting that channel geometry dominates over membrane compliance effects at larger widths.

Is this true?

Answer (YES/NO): NO